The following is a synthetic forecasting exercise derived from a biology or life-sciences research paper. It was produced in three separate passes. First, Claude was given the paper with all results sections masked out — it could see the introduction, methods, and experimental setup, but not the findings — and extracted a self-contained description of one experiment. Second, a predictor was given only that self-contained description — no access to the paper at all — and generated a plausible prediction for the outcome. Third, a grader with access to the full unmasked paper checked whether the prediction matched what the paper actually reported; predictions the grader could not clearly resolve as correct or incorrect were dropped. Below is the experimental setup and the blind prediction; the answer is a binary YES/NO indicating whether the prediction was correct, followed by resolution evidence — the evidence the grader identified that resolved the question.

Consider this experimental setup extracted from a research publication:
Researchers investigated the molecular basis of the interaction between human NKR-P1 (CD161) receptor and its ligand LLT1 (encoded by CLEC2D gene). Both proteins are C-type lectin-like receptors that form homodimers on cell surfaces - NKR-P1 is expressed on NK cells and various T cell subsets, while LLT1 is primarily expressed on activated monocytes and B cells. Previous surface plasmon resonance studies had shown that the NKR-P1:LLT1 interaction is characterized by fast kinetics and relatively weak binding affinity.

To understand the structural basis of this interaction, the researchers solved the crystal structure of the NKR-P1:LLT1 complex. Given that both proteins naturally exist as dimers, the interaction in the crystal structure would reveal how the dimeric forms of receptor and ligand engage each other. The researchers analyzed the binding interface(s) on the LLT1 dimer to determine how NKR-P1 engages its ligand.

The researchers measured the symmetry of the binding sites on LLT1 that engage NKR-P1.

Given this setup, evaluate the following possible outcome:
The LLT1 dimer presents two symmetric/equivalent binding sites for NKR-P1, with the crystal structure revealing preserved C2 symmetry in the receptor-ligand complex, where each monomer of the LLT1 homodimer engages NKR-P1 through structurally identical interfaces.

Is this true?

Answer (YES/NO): NO